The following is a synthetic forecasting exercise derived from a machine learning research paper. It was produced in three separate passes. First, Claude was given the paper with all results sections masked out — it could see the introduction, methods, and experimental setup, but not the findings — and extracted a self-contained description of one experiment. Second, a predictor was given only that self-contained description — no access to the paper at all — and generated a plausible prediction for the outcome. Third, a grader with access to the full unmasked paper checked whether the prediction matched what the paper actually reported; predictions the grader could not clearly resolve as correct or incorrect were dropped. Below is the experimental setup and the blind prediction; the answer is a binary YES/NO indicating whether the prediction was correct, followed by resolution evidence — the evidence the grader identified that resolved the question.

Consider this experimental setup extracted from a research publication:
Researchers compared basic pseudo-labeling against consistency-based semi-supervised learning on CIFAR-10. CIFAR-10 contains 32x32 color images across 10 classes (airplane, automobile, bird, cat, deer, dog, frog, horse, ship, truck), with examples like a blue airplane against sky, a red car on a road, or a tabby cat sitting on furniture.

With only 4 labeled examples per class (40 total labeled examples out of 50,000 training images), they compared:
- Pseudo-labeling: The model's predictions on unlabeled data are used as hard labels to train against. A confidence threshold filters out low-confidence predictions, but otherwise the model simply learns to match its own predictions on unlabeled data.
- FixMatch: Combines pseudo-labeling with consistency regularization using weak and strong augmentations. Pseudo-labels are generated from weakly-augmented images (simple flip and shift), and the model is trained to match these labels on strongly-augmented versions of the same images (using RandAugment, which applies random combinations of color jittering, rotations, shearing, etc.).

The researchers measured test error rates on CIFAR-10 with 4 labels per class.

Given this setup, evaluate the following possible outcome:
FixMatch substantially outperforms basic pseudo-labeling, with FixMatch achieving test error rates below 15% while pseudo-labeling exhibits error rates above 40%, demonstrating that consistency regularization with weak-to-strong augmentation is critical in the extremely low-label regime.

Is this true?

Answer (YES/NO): YES